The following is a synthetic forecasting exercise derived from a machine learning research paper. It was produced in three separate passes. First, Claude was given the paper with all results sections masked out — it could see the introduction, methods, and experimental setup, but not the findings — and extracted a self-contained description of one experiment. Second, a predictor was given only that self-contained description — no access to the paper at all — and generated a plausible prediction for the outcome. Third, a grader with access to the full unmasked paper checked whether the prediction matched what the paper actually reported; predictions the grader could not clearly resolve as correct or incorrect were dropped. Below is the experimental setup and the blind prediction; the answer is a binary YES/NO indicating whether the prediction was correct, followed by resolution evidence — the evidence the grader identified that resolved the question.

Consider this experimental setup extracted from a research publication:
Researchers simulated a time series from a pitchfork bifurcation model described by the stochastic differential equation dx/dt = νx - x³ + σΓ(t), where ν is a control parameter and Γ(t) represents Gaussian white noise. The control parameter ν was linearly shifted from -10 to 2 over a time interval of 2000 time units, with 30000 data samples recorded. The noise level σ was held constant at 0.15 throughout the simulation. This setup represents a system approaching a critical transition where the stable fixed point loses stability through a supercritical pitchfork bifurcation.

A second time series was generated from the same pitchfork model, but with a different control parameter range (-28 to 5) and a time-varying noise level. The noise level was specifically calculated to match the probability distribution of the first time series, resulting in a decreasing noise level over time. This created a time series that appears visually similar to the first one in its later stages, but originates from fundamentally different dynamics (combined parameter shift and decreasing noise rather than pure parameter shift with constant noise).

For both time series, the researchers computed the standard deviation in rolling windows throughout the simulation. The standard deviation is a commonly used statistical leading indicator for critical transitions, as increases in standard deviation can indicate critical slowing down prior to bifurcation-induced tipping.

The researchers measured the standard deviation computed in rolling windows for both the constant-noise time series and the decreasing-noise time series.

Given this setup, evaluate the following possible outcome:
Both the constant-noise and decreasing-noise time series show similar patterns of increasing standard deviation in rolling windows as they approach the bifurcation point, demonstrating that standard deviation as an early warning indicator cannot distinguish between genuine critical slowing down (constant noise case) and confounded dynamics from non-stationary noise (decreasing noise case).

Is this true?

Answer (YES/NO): NO